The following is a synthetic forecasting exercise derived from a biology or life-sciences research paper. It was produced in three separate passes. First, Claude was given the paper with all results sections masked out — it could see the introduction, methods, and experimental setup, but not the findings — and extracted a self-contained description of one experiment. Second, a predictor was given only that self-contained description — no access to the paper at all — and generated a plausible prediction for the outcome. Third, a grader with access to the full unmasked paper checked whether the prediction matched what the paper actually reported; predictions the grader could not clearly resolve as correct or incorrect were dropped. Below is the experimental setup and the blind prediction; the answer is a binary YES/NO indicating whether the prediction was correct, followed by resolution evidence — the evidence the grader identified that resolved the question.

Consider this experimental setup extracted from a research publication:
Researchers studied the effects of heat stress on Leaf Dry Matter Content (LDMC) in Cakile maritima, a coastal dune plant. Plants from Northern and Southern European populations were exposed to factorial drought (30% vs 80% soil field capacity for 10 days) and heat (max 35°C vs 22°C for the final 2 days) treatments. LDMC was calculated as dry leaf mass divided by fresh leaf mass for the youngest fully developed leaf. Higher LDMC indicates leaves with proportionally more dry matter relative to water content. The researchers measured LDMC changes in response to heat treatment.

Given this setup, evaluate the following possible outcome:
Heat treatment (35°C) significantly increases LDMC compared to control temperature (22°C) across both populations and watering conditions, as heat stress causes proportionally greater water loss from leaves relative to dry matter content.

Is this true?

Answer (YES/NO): NO